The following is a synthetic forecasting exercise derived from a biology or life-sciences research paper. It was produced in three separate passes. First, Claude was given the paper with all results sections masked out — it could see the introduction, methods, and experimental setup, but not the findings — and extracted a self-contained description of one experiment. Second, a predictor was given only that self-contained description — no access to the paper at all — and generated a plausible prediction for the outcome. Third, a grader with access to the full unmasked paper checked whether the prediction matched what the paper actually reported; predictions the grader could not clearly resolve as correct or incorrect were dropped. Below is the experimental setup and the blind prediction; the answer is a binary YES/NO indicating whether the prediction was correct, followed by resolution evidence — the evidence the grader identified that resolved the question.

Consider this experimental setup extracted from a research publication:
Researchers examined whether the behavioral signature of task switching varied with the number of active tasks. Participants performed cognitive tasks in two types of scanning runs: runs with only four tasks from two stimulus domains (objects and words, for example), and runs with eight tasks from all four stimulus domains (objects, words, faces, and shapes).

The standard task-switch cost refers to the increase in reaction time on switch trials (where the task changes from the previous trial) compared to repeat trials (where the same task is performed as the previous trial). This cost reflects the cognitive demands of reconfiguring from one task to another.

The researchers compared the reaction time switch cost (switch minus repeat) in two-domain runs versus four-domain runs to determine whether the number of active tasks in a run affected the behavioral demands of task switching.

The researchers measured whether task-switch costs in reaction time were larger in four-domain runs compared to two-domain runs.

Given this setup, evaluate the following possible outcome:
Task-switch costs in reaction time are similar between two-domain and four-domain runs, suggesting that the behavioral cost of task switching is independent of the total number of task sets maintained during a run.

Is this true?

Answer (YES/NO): YES